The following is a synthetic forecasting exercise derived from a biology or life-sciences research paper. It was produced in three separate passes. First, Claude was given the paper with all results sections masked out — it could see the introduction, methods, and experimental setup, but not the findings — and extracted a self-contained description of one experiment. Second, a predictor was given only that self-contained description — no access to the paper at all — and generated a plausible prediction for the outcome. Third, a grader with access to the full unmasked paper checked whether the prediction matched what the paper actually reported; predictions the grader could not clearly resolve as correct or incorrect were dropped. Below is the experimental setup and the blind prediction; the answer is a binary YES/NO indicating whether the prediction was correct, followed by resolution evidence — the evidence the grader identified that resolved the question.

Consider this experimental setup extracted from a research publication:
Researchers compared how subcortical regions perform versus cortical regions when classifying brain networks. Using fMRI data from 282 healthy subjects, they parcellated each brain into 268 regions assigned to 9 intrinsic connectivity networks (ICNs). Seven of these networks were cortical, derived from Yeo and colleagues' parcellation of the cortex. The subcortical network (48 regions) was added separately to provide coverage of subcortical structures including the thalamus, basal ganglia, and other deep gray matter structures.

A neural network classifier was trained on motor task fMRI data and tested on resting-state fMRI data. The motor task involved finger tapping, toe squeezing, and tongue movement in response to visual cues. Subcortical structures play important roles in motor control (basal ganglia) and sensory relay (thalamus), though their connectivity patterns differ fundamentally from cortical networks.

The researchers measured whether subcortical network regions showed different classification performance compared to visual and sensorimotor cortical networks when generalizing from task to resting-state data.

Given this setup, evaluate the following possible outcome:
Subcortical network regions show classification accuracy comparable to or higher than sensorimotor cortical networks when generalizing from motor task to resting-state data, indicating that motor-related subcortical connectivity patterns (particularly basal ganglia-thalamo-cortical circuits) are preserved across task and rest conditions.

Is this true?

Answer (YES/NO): NO